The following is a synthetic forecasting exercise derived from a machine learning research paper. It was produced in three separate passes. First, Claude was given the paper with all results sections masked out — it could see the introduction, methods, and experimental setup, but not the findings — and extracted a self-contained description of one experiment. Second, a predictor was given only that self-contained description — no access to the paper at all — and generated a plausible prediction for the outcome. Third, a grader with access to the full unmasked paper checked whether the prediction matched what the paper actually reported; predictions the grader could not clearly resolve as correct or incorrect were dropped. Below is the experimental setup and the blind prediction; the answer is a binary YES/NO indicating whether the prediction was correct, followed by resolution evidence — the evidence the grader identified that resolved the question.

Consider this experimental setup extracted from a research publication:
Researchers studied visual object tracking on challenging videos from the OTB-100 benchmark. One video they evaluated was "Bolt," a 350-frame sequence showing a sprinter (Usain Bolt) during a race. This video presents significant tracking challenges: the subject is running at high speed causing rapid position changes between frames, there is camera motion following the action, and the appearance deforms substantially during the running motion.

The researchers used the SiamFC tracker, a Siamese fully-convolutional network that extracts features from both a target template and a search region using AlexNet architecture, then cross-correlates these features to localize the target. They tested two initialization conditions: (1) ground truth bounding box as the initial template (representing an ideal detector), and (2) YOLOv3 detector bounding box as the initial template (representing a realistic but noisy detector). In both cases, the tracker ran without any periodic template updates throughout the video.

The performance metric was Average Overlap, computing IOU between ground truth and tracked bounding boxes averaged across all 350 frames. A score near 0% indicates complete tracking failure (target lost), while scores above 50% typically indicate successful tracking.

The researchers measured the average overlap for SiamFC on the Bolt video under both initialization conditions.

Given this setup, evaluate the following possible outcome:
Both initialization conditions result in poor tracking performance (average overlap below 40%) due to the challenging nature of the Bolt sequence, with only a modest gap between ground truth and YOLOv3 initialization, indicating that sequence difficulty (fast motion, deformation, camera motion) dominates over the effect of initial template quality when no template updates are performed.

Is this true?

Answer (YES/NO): YES